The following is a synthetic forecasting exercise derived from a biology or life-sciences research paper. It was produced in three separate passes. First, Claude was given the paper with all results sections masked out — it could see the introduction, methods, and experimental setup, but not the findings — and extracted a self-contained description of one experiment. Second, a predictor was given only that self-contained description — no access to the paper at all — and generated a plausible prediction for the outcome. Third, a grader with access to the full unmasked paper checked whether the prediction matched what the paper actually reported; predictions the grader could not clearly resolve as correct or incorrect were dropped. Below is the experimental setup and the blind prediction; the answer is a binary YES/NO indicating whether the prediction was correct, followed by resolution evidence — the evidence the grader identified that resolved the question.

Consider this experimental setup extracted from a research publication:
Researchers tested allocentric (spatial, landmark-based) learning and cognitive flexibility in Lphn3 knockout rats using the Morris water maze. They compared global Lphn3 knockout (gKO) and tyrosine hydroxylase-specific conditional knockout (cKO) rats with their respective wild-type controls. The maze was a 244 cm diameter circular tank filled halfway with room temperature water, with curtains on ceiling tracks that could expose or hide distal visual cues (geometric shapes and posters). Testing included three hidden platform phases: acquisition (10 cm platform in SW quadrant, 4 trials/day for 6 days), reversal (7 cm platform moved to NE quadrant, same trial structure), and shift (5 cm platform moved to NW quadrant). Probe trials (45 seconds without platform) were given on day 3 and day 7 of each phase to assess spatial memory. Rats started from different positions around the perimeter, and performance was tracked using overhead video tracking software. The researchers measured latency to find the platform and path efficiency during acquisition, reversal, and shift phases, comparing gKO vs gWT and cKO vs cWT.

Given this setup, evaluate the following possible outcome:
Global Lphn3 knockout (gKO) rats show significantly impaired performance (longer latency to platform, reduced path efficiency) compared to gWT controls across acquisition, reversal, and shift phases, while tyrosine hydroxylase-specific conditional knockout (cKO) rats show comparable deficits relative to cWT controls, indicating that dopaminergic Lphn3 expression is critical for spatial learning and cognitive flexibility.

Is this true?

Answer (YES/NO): NO